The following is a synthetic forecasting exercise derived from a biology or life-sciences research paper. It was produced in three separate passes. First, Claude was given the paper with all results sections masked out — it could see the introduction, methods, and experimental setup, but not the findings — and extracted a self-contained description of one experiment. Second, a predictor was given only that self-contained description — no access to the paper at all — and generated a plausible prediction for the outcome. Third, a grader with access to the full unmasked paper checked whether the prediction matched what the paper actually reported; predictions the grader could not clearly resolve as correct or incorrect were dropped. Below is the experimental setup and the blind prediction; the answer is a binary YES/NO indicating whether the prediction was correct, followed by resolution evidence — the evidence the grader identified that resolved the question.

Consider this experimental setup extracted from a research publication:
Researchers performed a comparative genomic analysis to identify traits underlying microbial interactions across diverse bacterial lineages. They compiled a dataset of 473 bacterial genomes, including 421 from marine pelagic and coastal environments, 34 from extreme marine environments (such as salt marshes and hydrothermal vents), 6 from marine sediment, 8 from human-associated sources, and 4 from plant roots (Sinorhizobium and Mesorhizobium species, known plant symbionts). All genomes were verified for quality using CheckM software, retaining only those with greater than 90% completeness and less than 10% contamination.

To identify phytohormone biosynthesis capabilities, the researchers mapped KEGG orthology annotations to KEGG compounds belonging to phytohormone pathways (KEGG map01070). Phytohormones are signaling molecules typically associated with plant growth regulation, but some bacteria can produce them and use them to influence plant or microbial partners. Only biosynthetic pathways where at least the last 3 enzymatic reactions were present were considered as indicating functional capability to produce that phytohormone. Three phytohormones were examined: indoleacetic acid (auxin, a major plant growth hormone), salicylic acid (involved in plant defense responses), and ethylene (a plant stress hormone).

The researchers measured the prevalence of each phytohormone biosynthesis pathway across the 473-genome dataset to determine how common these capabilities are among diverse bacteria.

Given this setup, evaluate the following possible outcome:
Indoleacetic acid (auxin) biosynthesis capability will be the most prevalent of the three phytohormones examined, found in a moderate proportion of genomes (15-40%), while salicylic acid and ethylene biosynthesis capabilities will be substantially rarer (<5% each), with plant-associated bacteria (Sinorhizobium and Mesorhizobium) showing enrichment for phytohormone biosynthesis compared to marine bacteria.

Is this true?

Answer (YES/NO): NO